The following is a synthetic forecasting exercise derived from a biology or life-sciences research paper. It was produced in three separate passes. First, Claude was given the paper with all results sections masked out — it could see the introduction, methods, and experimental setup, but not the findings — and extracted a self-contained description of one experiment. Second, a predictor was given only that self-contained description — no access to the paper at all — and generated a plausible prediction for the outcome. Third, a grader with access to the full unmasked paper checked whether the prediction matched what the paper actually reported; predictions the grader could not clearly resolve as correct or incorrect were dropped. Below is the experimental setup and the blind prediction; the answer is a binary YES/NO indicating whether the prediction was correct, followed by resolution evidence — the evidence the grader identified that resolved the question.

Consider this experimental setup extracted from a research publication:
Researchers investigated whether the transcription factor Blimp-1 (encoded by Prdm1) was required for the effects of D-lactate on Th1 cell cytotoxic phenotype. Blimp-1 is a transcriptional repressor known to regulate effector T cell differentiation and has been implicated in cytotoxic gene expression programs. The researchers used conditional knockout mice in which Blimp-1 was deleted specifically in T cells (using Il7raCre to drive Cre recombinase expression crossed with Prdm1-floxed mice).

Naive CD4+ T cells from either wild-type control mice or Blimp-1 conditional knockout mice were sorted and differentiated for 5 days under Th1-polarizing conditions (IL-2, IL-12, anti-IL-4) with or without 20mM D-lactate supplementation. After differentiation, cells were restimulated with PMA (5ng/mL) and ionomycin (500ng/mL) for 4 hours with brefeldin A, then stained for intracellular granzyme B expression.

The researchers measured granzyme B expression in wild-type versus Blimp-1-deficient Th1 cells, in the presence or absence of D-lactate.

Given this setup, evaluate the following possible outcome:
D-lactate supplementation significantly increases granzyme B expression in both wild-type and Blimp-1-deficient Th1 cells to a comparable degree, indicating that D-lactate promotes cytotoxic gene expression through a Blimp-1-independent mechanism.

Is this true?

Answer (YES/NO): NO